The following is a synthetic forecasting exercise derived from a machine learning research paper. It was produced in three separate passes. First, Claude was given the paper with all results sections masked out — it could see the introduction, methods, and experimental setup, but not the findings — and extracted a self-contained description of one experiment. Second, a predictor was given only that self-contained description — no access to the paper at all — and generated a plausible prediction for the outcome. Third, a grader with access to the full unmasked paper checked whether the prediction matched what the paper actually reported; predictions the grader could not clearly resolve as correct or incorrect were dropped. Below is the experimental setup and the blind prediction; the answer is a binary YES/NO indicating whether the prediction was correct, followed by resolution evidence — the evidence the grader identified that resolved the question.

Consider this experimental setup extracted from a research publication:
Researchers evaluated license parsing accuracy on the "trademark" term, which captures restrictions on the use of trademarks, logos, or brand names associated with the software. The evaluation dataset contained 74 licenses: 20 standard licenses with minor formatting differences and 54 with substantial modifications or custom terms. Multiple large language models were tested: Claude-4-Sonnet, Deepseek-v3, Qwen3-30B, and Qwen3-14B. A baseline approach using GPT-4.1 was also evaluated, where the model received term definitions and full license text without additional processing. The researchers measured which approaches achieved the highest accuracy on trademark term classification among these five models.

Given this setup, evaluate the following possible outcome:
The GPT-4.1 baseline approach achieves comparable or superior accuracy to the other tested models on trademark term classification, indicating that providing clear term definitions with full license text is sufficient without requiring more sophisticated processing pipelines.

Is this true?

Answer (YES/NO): NO